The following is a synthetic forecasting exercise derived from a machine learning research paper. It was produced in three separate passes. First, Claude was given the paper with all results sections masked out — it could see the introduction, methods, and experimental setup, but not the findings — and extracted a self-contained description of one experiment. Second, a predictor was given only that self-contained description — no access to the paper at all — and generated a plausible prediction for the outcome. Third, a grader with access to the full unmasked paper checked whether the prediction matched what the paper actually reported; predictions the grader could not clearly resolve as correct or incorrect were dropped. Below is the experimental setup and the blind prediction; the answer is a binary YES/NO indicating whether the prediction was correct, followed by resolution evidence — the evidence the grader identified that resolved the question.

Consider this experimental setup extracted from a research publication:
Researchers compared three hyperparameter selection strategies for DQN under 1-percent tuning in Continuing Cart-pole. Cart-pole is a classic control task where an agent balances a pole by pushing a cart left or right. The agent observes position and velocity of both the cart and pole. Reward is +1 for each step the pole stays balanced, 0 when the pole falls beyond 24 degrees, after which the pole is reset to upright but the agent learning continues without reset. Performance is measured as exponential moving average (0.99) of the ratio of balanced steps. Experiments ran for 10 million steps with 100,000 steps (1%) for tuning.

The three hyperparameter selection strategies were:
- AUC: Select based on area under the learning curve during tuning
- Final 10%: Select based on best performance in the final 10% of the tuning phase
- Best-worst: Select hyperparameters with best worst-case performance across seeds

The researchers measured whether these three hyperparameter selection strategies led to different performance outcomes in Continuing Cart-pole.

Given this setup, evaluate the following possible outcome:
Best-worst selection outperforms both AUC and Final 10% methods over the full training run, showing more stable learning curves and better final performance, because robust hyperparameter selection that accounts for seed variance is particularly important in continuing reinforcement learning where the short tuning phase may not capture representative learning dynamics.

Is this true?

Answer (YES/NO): NO